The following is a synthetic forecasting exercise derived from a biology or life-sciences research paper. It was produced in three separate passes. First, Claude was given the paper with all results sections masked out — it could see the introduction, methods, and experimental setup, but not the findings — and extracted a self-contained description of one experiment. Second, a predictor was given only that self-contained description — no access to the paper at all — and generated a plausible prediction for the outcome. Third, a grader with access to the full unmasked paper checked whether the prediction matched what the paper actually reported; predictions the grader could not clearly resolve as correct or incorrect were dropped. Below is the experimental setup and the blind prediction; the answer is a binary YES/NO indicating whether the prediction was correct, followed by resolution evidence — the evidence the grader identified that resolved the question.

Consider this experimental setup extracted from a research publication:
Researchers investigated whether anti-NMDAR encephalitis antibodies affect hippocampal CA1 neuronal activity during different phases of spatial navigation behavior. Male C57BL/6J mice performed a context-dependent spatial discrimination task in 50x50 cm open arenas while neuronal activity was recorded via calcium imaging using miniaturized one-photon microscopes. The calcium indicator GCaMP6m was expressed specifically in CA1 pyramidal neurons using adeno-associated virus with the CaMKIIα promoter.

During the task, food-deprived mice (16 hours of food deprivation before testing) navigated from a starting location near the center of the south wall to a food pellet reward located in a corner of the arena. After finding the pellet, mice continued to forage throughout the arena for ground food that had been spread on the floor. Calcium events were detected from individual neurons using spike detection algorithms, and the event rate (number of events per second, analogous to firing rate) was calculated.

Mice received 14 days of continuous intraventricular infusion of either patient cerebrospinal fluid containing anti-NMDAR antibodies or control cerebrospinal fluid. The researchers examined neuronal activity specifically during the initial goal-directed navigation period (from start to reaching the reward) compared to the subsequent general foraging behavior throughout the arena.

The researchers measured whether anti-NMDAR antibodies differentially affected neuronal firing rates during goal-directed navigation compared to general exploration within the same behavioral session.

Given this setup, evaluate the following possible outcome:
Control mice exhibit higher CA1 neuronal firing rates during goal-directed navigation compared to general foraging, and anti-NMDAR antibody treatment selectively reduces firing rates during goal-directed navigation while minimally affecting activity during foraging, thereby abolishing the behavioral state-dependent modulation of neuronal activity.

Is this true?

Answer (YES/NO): NO